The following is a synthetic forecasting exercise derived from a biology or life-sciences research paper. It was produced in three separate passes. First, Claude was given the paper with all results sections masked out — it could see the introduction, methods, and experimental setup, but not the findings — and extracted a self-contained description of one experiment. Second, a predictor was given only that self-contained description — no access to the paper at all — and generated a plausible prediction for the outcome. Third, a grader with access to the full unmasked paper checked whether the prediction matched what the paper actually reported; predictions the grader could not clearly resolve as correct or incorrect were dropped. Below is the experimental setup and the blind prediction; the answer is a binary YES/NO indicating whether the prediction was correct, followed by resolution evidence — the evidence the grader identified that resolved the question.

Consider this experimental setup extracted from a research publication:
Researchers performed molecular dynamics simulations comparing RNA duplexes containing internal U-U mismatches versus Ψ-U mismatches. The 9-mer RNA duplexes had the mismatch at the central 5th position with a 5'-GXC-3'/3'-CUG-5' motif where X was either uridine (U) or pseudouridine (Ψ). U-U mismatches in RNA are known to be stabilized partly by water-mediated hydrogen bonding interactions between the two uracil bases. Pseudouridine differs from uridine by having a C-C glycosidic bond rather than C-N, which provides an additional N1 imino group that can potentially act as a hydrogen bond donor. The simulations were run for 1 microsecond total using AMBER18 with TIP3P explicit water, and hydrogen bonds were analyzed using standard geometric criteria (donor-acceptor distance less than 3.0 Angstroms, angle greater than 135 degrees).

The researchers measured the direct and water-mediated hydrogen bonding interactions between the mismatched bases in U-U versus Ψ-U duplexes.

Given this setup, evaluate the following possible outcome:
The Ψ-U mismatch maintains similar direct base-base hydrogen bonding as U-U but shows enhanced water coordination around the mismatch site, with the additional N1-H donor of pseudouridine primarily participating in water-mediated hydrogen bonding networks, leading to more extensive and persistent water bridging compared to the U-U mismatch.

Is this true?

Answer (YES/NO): NO